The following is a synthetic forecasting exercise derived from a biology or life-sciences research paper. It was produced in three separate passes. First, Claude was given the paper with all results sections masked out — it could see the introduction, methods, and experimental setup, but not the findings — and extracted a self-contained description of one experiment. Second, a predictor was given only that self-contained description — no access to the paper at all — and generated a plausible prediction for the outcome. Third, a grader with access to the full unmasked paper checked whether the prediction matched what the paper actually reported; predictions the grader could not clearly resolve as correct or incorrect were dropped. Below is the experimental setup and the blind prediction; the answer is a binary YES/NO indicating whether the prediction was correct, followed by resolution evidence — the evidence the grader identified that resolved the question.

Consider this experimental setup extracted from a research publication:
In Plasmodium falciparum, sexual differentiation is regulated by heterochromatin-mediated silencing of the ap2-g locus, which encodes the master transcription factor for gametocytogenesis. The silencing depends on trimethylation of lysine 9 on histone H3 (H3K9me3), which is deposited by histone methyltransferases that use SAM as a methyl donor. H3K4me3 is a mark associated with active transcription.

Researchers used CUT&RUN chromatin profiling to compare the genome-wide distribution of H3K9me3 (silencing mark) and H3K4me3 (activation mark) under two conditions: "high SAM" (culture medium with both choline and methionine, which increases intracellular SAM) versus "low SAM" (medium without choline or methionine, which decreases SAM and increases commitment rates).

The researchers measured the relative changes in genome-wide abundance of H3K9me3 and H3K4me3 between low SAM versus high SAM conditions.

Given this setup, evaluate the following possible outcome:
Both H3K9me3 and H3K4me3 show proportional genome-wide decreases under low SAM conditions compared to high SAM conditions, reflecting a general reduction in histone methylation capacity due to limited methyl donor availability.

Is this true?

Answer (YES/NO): NO